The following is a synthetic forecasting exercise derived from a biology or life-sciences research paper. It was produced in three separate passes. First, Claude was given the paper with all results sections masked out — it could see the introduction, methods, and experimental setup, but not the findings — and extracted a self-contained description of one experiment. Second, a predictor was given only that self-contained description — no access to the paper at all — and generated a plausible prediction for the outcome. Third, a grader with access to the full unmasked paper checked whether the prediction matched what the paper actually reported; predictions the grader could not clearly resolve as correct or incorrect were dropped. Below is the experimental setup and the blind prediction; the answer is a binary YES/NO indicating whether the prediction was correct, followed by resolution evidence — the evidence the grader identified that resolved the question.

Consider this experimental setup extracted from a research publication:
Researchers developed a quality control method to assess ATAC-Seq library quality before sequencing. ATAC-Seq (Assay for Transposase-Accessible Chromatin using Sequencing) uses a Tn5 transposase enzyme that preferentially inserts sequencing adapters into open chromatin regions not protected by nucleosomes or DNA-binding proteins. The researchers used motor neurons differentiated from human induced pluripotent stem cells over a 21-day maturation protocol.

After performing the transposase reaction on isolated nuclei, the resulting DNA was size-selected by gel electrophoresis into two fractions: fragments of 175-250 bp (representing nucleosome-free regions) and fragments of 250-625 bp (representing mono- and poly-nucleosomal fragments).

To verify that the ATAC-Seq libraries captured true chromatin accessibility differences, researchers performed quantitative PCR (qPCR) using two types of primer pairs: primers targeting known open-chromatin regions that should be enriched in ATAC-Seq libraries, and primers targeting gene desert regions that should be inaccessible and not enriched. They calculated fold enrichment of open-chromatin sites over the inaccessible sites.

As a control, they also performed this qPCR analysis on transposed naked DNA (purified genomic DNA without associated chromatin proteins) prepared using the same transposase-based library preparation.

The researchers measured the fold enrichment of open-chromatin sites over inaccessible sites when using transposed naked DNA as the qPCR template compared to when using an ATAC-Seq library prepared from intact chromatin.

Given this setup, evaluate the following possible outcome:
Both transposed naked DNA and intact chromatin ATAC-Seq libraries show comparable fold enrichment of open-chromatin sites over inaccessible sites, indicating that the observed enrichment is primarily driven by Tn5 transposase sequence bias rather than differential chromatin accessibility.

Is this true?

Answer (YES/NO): NO